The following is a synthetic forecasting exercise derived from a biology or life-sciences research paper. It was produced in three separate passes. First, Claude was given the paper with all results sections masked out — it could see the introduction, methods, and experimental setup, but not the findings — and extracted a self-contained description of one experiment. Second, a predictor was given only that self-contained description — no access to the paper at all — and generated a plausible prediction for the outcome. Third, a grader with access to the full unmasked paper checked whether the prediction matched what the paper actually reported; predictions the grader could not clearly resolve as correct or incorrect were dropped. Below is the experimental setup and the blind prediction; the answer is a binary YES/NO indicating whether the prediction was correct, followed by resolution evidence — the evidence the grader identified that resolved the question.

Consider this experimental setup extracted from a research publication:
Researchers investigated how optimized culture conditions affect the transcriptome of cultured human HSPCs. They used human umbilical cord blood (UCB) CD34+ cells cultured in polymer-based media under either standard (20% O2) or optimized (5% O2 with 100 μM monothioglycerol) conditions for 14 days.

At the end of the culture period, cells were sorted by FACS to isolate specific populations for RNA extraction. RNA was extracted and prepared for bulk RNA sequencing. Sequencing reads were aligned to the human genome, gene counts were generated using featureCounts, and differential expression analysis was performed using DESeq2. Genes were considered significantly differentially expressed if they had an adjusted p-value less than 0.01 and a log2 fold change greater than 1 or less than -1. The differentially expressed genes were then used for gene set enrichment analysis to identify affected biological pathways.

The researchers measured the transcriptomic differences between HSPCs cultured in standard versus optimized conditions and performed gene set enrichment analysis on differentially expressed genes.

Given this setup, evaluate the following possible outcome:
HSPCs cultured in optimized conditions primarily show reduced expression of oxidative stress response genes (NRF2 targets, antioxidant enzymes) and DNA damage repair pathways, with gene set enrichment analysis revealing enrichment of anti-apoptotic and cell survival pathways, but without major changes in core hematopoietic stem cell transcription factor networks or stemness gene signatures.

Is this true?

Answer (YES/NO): NO